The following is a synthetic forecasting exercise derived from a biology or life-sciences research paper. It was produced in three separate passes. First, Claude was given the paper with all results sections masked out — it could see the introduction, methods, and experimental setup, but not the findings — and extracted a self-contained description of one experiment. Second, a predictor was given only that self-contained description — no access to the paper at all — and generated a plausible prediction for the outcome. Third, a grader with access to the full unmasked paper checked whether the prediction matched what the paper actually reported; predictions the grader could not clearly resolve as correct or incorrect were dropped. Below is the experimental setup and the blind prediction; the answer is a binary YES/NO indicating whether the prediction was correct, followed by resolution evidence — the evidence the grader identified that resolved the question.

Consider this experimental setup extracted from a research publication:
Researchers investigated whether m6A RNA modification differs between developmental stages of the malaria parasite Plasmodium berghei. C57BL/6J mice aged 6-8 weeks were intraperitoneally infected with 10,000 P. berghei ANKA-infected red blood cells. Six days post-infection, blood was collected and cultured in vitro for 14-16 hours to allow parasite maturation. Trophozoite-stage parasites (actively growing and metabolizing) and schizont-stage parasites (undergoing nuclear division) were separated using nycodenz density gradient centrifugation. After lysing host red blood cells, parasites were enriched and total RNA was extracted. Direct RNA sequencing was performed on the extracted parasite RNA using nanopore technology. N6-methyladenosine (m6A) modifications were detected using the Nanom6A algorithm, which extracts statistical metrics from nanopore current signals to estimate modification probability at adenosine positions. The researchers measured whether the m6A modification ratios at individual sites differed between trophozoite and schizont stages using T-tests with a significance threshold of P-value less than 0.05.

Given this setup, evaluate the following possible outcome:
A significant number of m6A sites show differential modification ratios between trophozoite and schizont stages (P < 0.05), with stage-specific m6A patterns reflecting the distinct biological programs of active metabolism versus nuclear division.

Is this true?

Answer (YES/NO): YES